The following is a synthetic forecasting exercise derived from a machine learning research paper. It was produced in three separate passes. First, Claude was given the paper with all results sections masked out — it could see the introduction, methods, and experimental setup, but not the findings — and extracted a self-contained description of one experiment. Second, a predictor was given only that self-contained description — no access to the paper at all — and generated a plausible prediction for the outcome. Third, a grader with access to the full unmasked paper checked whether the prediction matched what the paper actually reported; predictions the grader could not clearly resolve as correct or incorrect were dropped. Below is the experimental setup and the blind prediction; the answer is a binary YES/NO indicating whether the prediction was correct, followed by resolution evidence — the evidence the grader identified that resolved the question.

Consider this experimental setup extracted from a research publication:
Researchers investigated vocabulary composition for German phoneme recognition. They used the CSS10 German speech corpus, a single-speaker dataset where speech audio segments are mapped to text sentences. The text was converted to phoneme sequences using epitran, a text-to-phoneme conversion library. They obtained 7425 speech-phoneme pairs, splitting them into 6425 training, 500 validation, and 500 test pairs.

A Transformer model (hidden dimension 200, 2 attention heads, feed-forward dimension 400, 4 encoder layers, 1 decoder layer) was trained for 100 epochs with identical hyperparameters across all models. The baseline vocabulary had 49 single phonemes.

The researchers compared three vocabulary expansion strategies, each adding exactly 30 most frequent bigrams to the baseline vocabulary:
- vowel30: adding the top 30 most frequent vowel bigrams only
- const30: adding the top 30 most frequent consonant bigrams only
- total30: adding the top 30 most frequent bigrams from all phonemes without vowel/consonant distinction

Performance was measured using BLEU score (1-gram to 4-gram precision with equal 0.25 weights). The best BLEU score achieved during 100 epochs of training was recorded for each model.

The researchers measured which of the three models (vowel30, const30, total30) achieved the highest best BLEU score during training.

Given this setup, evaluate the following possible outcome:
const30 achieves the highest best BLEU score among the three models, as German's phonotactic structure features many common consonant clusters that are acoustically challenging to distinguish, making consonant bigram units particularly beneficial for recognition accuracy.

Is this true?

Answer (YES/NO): NO